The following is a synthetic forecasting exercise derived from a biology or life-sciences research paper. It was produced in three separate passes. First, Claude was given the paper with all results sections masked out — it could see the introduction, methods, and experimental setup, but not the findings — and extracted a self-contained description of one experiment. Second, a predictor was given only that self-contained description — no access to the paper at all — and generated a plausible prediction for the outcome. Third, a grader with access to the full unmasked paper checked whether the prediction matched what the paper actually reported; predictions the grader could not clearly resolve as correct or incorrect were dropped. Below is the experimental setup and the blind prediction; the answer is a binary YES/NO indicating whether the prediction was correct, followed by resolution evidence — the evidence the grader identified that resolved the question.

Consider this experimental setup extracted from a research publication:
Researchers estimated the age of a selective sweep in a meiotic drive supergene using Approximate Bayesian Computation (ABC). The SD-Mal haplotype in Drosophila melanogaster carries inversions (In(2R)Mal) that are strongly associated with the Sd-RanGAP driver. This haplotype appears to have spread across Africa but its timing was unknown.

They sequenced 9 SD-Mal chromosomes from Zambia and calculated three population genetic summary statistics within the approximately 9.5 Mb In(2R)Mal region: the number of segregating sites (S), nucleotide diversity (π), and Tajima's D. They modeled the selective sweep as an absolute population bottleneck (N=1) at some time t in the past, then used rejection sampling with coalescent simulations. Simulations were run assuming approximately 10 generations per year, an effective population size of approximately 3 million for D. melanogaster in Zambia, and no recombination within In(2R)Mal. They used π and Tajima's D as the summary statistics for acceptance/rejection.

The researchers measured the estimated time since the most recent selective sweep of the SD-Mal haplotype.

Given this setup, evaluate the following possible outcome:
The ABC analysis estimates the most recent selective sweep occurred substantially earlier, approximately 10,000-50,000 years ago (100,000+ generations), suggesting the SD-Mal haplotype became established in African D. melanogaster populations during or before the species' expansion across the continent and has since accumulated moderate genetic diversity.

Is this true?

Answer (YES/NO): NO